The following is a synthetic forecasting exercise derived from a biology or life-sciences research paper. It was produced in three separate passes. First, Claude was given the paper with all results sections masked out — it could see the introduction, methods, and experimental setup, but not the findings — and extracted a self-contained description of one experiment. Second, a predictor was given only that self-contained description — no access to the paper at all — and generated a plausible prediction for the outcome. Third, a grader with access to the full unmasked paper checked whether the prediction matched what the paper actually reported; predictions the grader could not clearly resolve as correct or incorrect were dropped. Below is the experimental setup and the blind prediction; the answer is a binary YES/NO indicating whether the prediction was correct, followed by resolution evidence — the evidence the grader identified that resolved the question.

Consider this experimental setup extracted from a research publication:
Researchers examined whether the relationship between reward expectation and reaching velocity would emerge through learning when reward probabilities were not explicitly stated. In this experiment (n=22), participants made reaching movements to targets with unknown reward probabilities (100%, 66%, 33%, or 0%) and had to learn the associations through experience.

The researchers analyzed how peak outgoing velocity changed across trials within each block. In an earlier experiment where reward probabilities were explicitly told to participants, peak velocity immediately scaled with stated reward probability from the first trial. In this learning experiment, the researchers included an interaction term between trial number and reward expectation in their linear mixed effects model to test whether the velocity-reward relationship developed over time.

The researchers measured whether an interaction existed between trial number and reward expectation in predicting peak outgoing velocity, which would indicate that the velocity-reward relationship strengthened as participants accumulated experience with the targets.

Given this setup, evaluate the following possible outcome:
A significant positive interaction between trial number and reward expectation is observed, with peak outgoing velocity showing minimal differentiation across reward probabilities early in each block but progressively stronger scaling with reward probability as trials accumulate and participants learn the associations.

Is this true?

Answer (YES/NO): YES